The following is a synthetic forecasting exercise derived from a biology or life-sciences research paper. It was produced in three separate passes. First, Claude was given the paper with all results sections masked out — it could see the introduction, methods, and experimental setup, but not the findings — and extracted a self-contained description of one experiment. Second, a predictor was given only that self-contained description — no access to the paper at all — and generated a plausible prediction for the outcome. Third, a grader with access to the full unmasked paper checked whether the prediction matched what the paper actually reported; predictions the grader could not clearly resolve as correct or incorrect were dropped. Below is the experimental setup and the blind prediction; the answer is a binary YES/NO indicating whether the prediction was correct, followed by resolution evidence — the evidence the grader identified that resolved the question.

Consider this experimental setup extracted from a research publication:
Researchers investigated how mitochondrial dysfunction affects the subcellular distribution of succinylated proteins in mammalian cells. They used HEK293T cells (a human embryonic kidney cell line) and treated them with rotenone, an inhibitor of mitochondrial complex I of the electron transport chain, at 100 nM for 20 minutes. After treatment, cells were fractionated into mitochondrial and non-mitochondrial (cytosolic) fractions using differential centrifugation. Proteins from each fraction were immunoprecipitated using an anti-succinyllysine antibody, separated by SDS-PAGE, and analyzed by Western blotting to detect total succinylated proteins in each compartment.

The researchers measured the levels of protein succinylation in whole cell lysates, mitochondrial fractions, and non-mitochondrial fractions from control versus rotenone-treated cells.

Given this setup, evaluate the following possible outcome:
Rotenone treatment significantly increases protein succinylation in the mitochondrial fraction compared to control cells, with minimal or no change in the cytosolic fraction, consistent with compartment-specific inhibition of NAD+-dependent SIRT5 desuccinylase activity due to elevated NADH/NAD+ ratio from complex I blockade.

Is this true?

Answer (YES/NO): NO